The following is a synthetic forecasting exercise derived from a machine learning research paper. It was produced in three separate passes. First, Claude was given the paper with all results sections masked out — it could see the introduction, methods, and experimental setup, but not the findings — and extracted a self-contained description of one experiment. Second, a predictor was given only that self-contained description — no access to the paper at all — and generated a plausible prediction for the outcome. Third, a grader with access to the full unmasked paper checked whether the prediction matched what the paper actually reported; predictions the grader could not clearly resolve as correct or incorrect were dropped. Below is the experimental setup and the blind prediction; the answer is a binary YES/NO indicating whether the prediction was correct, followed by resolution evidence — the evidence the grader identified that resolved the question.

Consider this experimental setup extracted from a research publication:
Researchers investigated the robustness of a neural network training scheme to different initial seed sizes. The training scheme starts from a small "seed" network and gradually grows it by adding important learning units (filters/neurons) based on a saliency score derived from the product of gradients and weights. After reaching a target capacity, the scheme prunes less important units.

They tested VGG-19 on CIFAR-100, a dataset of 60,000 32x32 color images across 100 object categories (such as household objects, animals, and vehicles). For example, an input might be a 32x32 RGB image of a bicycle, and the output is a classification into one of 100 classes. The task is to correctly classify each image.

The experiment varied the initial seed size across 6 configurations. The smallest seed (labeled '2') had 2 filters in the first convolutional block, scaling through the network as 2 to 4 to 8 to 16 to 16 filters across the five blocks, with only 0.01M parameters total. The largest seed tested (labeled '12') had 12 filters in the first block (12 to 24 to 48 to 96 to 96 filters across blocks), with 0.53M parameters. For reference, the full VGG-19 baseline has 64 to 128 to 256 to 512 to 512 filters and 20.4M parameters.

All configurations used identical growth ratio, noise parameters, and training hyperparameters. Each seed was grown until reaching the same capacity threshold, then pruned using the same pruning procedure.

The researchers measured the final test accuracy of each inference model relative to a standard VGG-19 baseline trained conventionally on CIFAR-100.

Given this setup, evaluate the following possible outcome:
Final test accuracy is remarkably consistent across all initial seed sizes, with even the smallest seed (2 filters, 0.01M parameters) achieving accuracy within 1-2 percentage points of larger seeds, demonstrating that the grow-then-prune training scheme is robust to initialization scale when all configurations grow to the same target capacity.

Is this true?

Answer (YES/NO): YES